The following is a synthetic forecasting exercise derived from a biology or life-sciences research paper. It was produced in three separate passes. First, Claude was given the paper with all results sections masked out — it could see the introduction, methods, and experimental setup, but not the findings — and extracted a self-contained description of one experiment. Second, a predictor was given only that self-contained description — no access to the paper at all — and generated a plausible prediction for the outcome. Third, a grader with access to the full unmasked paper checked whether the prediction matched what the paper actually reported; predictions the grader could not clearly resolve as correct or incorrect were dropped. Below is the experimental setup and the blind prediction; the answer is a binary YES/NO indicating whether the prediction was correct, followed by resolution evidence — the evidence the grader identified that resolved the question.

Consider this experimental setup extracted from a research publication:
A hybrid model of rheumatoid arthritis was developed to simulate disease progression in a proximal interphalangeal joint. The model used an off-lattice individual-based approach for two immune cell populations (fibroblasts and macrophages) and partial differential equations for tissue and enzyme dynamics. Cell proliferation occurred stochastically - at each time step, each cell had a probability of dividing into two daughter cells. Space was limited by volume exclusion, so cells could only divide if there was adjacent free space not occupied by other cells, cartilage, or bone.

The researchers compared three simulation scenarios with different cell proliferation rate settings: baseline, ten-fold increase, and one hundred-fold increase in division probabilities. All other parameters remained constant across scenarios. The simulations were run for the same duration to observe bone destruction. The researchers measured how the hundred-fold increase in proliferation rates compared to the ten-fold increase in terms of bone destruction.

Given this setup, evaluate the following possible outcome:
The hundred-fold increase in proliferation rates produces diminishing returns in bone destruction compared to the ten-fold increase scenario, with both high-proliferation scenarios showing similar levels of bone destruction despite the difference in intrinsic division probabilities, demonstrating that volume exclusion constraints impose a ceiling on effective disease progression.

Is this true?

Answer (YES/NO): NO